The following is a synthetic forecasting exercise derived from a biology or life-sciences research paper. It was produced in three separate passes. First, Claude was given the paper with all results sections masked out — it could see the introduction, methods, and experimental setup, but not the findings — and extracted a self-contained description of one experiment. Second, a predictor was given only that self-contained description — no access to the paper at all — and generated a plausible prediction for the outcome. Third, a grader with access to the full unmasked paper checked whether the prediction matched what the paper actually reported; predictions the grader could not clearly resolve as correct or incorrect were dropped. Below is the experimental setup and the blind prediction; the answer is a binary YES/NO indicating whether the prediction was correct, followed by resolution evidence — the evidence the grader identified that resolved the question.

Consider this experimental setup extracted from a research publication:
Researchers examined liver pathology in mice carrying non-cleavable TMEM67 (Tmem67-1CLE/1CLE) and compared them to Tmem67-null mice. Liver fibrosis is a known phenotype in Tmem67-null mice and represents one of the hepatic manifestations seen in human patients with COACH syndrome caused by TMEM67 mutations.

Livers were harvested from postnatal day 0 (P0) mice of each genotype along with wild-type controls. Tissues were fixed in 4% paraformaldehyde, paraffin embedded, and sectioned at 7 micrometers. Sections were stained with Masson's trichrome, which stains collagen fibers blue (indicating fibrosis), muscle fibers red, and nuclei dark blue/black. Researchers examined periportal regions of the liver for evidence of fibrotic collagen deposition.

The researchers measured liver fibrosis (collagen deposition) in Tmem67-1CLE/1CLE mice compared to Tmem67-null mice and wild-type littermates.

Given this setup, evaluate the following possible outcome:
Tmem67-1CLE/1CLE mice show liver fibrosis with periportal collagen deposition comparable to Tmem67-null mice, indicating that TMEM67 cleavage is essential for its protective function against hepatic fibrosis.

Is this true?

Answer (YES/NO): YES